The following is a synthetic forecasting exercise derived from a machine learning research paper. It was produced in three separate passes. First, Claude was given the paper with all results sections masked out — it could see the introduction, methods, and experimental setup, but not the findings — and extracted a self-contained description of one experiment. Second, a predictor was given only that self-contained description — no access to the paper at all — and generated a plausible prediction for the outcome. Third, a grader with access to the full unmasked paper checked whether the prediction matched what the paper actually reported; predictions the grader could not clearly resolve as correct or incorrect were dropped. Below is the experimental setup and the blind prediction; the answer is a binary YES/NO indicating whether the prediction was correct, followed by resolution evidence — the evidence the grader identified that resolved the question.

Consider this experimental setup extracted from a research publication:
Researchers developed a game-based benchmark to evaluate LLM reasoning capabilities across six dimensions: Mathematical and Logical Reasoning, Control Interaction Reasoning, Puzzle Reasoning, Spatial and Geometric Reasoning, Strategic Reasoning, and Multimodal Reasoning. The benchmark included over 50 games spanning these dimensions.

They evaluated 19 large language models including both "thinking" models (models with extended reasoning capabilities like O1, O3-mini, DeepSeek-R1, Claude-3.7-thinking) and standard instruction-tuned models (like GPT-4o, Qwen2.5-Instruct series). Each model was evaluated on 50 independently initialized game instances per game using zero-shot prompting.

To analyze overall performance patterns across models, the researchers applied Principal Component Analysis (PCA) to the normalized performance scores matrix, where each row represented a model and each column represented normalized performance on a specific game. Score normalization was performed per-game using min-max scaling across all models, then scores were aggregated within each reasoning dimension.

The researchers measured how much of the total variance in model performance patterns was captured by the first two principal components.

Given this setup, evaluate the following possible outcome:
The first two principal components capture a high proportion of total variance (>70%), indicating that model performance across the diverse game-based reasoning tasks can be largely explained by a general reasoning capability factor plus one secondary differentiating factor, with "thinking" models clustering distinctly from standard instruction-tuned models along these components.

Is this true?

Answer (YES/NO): YES